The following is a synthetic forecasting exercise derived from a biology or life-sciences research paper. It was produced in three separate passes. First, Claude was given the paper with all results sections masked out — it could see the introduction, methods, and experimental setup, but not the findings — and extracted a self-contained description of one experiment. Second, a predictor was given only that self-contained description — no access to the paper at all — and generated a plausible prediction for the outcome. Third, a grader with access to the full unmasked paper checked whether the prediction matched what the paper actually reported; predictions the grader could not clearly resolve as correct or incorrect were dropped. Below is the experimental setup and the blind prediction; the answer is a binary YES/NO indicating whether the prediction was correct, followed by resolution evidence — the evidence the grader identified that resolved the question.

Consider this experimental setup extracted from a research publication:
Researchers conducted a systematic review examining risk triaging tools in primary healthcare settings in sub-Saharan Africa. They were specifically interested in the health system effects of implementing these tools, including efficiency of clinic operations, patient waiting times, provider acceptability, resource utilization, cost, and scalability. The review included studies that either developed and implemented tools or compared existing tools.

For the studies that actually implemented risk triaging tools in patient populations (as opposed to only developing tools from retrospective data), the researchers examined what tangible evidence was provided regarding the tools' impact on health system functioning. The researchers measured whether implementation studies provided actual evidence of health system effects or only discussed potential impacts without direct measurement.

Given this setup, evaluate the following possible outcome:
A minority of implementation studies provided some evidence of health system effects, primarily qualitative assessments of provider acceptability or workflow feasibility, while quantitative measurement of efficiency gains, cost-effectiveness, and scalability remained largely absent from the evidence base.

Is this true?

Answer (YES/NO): NO